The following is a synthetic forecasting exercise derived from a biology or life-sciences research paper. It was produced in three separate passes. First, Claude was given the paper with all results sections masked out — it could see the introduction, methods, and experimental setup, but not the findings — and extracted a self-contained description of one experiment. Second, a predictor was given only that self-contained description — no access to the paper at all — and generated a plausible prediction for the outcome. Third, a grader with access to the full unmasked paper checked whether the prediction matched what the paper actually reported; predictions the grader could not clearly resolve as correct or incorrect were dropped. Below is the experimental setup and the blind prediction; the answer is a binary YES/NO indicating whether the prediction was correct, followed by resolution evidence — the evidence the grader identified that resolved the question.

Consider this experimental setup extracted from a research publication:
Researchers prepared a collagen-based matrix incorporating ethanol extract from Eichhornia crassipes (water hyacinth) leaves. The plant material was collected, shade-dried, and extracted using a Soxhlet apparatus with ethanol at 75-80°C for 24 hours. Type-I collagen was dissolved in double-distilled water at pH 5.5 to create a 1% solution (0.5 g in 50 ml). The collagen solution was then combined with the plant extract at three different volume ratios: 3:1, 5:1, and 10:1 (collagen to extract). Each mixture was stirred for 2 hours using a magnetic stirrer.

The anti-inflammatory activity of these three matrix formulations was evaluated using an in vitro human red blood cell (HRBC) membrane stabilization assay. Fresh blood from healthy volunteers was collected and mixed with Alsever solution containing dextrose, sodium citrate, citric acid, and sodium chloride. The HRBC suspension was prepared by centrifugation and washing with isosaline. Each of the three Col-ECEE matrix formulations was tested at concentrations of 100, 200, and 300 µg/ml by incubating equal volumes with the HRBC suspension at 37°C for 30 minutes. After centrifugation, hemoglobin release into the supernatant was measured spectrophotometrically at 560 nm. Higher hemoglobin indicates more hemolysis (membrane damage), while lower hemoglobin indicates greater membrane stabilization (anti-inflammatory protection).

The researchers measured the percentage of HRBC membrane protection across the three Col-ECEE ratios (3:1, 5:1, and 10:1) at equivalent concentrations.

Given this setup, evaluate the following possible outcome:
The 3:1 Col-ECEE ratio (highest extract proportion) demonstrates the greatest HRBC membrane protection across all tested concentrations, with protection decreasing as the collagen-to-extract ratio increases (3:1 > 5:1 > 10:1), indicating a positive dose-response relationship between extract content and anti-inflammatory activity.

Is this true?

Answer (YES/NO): NO